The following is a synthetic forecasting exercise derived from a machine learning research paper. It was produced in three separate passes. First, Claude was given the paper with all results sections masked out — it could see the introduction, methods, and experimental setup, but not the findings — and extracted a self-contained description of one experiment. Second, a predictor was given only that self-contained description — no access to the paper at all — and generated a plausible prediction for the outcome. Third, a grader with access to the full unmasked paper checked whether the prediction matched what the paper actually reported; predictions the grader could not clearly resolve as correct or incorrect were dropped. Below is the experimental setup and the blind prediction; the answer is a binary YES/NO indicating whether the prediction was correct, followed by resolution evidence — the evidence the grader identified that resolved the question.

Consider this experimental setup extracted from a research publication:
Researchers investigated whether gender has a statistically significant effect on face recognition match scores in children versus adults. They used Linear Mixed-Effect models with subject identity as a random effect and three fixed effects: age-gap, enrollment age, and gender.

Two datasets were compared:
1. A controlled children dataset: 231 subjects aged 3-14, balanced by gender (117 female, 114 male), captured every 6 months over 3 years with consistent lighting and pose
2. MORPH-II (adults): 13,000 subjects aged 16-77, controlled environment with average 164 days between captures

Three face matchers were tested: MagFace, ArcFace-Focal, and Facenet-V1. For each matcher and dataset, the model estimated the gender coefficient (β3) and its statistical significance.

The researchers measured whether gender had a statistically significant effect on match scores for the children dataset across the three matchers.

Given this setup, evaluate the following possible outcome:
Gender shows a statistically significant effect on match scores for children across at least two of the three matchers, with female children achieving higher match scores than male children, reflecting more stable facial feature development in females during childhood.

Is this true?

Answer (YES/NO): NO